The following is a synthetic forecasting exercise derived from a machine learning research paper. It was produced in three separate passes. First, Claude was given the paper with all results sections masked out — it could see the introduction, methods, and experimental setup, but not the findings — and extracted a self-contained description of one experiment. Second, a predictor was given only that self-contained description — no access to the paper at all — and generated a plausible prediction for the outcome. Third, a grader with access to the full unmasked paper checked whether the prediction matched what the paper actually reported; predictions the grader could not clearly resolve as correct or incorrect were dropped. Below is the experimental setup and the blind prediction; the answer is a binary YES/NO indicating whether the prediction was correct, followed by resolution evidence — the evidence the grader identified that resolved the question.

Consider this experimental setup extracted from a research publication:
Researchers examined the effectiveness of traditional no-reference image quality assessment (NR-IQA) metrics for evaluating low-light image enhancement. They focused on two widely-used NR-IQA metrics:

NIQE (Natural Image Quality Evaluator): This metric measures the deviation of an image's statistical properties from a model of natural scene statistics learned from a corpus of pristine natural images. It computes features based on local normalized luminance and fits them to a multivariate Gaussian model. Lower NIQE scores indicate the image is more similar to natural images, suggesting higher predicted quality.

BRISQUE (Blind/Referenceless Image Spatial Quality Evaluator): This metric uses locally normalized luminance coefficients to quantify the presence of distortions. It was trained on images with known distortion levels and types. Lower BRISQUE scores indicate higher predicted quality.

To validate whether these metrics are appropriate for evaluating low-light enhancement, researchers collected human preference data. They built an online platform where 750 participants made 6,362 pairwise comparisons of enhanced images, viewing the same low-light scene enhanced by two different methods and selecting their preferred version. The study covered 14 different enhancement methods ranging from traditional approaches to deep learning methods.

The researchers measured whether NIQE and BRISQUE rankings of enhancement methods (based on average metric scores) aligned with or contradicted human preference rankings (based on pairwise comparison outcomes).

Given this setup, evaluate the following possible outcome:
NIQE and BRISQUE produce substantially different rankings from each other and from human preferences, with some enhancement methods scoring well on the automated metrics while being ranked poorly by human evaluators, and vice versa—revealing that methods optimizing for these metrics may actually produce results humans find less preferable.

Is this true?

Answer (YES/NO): YES